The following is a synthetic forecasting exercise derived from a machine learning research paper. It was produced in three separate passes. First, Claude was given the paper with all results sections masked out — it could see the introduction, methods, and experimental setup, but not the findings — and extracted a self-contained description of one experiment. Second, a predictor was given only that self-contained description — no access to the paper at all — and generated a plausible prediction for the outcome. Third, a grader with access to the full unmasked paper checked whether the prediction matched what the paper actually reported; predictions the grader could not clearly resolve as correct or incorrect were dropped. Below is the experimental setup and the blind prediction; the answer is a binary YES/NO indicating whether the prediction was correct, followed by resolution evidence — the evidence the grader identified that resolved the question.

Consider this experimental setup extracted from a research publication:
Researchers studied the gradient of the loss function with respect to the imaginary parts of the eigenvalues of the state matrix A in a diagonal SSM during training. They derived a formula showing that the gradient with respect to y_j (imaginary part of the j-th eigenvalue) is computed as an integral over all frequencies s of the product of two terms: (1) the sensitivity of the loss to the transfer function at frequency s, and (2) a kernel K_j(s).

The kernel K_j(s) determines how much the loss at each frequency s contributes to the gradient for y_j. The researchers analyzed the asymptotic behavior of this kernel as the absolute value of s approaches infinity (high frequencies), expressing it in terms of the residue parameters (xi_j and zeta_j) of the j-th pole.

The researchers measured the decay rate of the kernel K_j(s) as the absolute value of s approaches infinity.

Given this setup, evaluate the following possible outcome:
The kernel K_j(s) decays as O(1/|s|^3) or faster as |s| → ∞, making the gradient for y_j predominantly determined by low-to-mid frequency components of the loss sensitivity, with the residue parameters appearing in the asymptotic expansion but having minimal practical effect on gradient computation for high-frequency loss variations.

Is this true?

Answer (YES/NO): NO